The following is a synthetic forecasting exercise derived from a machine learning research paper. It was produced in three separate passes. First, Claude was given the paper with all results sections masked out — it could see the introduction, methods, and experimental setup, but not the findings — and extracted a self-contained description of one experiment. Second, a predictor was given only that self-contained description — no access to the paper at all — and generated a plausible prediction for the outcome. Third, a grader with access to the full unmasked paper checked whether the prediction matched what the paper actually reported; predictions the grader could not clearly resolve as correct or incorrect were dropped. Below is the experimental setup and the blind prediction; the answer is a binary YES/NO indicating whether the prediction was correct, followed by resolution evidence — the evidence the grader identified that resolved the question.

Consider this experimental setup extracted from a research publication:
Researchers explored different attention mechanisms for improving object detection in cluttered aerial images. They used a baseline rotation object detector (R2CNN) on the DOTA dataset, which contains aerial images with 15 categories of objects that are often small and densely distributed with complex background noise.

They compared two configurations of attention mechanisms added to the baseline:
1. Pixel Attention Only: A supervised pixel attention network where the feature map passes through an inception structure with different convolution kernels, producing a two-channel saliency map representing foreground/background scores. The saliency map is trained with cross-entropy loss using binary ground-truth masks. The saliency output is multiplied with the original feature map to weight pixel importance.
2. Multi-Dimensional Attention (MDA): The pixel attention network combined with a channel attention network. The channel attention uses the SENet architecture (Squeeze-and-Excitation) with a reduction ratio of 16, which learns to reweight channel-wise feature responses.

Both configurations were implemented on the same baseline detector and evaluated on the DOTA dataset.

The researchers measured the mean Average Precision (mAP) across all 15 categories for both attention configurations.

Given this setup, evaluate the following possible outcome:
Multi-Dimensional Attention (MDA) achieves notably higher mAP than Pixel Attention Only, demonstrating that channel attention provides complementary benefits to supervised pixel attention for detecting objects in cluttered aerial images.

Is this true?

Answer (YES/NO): NO